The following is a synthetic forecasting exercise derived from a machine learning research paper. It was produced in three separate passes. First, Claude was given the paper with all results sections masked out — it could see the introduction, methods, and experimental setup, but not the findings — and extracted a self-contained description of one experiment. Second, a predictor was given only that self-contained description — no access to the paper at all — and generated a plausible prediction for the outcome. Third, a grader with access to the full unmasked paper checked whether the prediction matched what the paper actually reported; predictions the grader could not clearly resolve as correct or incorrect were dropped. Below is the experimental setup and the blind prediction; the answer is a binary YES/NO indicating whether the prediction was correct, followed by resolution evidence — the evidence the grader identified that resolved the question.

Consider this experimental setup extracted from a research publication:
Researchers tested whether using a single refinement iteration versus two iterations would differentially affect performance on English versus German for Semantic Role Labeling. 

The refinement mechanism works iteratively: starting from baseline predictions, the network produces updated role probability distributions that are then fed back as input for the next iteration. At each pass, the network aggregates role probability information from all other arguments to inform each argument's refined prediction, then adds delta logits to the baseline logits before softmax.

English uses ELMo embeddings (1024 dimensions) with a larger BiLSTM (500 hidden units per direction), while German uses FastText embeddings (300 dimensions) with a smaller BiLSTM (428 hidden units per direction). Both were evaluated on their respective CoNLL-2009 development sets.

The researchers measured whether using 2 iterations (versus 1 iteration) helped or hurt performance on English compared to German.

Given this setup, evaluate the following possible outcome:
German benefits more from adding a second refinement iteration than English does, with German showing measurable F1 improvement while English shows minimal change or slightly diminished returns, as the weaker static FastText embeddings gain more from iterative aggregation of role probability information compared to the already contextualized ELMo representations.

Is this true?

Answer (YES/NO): NO